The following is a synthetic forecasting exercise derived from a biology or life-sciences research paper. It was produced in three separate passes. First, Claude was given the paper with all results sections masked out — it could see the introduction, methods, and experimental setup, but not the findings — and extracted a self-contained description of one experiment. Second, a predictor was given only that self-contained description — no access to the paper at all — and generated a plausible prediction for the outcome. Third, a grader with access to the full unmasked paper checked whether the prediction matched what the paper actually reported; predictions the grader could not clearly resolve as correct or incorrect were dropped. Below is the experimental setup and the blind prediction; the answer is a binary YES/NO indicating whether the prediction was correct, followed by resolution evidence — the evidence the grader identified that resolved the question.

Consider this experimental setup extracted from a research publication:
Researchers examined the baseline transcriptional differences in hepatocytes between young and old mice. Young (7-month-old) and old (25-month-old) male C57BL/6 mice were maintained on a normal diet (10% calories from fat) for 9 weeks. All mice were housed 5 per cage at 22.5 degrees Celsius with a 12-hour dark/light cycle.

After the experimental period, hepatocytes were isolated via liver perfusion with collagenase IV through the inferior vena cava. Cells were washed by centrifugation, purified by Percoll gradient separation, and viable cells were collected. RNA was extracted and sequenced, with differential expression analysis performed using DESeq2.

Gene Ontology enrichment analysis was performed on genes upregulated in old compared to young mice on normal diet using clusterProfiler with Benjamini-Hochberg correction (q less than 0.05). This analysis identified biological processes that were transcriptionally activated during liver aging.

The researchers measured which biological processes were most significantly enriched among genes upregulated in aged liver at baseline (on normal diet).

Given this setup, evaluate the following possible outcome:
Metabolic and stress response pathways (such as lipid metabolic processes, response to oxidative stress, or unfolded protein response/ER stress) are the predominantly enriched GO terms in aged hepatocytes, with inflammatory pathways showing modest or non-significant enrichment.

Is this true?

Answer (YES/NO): NO